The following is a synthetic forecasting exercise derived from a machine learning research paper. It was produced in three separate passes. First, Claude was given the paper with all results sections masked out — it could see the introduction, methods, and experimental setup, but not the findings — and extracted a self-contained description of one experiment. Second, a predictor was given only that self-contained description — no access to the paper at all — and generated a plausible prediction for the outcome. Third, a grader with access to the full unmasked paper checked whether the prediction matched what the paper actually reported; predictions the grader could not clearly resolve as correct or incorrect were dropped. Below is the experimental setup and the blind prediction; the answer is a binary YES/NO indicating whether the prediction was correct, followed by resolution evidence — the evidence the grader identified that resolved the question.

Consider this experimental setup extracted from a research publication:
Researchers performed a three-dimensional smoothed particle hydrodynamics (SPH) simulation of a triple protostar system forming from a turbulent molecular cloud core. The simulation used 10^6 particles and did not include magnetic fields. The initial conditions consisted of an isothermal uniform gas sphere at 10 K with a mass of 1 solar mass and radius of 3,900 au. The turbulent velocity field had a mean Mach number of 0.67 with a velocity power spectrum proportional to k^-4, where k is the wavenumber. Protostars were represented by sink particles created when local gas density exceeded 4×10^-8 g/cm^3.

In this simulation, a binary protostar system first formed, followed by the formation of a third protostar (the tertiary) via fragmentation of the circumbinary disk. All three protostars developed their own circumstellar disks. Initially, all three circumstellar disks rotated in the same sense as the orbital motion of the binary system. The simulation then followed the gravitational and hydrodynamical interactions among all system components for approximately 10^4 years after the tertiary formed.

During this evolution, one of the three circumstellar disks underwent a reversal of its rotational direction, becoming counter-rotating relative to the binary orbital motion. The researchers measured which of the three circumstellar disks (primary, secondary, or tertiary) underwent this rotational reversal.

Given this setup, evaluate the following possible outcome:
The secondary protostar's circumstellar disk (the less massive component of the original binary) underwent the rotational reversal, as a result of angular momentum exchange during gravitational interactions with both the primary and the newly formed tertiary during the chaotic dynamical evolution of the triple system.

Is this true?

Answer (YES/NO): NO